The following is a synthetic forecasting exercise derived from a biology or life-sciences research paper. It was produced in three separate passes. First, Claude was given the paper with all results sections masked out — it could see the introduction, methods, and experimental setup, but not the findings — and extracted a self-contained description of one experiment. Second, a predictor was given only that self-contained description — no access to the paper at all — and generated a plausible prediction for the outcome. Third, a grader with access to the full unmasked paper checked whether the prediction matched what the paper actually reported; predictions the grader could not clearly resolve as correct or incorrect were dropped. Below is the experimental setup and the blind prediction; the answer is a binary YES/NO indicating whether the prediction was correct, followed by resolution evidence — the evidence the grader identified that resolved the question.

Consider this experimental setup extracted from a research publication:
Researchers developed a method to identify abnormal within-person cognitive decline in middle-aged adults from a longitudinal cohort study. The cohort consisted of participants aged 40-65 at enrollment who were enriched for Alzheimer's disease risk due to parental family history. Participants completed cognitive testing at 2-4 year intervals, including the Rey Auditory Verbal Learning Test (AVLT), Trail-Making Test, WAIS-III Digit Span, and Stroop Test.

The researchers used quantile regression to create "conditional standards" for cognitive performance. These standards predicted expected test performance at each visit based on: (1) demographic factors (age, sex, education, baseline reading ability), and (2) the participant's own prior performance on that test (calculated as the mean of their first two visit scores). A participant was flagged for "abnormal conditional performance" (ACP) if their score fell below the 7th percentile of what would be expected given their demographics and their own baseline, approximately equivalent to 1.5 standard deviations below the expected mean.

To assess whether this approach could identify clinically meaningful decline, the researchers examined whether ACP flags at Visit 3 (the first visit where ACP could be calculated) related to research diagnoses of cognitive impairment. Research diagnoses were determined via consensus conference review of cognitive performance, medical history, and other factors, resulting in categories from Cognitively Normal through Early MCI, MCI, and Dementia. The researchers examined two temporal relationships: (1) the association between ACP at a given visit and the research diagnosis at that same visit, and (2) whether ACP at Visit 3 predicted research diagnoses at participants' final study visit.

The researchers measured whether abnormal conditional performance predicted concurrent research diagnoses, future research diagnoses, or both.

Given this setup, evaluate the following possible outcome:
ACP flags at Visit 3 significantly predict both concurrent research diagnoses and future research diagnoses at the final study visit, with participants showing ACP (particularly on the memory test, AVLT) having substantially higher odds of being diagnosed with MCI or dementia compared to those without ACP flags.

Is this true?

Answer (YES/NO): NO